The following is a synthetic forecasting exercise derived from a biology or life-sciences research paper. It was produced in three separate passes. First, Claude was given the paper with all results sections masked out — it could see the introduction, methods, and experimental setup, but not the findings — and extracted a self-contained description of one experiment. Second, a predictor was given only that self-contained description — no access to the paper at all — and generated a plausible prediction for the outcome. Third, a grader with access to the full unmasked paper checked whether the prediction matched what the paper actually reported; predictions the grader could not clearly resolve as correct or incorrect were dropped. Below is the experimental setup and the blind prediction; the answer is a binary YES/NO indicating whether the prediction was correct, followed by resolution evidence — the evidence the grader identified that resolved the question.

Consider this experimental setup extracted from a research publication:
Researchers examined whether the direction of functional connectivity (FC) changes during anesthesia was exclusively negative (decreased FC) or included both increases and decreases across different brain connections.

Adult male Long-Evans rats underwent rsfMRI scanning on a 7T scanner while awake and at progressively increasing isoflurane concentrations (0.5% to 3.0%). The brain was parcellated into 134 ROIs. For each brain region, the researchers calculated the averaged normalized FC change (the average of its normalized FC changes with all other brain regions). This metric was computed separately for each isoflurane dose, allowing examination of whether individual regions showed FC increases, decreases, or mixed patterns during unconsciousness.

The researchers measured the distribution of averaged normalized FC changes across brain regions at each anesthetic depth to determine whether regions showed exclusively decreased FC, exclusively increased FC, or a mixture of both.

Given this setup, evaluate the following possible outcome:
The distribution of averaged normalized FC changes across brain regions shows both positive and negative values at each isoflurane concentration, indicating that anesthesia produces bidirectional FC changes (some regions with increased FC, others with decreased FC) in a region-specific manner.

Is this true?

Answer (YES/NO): NO